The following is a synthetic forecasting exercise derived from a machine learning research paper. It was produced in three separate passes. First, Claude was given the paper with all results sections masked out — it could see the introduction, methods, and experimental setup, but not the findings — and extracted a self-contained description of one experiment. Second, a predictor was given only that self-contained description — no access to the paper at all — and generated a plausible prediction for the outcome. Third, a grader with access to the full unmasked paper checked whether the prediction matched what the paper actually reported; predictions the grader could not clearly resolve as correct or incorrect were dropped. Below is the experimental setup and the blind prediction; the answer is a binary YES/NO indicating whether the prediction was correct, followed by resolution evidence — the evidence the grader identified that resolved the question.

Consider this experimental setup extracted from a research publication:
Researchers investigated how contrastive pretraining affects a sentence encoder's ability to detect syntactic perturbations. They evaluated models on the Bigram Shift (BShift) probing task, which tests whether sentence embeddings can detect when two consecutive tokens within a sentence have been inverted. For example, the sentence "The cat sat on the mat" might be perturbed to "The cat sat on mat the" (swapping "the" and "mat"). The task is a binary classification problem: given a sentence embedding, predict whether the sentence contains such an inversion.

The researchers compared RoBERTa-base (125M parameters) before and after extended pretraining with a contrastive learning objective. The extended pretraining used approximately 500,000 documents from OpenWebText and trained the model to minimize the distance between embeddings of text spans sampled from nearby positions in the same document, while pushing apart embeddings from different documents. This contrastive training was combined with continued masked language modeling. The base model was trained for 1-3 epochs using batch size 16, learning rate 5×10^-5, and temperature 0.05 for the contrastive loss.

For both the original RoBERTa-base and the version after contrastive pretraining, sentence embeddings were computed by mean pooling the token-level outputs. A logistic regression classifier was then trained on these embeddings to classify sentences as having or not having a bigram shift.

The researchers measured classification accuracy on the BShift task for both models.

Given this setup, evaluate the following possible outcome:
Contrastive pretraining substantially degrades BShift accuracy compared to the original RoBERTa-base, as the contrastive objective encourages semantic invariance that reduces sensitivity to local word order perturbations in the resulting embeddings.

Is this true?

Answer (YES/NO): NO